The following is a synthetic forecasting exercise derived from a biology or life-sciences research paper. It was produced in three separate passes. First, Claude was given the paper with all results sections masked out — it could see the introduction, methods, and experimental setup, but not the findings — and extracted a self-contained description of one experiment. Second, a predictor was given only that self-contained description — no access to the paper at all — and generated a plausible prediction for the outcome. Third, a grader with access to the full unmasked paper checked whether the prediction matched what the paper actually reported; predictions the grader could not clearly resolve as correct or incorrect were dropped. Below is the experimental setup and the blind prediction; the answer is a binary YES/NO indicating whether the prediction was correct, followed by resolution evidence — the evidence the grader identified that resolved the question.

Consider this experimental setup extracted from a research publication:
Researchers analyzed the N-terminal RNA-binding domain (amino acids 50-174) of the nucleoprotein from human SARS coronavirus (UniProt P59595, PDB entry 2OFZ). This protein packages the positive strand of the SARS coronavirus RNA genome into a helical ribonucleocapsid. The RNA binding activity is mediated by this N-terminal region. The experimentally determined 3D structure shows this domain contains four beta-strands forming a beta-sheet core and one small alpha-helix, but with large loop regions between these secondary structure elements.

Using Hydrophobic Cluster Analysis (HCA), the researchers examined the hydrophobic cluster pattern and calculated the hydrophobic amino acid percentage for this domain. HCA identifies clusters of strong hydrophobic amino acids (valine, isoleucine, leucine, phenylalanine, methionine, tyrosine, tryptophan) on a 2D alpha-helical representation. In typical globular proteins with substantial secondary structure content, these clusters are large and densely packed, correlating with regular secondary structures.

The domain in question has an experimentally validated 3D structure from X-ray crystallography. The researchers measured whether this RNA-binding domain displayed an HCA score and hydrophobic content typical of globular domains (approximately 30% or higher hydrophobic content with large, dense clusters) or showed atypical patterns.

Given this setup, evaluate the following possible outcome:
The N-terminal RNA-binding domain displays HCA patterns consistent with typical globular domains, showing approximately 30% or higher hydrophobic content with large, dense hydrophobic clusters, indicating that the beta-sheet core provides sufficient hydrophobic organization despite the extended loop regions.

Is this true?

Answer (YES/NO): NO